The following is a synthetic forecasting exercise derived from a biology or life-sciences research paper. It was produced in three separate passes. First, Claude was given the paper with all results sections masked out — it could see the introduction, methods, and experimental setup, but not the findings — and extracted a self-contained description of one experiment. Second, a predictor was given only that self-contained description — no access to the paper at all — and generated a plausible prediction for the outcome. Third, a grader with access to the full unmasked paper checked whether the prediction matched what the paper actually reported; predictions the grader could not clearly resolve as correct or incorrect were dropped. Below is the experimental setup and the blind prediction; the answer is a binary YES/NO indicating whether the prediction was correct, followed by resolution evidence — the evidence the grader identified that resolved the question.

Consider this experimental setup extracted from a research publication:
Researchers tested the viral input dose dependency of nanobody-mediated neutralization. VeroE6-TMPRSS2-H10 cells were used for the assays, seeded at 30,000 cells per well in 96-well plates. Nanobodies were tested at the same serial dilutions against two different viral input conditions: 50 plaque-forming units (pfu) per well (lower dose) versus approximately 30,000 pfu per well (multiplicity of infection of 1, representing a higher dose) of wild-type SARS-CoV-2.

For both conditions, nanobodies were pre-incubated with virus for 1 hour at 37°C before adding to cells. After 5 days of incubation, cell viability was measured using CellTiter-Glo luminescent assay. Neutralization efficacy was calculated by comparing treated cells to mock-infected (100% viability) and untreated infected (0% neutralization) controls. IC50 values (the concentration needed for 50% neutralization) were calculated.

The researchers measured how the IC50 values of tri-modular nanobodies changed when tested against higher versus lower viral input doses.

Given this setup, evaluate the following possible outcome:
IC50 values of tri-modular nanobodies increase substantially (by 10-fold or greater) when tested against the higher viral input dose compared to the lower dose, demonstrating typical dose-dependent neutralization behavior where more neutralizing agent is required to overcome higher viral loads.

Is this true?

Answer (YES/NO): NO